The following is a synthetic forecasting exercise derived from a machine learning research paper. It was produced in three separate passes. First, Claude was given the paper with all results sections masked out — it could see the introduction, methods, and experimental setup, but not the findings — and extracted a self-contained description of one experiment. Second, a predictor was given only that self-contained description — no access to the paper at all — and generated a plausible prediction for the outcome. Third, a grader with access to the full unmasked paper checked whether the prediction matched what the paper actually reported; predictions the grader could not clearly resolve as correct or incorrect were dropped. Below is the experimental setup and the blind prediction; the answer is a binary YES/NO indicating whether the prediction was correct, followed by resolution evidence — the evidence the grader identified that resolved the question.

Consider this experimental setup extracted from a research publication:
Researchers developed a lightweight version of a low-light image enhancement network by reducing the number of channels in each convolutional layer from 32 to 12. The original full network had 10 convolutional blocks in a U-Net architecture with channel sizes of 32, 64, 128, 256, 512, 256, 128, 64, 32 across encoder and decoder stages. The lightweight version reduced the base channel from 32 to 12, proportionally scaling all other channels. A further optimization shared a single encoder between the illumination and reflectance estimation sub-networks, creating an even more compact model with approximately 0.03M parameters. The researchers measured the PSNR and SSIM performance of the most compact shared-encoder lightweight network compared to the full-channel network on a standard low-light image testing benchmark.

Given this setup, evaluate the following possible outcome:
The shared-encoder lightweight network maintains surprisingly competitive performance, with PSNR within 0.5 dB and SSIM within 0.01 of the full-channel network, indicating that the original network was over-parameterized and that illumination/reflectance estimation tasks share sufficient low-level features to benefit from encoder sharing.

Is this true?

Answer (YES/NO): NO